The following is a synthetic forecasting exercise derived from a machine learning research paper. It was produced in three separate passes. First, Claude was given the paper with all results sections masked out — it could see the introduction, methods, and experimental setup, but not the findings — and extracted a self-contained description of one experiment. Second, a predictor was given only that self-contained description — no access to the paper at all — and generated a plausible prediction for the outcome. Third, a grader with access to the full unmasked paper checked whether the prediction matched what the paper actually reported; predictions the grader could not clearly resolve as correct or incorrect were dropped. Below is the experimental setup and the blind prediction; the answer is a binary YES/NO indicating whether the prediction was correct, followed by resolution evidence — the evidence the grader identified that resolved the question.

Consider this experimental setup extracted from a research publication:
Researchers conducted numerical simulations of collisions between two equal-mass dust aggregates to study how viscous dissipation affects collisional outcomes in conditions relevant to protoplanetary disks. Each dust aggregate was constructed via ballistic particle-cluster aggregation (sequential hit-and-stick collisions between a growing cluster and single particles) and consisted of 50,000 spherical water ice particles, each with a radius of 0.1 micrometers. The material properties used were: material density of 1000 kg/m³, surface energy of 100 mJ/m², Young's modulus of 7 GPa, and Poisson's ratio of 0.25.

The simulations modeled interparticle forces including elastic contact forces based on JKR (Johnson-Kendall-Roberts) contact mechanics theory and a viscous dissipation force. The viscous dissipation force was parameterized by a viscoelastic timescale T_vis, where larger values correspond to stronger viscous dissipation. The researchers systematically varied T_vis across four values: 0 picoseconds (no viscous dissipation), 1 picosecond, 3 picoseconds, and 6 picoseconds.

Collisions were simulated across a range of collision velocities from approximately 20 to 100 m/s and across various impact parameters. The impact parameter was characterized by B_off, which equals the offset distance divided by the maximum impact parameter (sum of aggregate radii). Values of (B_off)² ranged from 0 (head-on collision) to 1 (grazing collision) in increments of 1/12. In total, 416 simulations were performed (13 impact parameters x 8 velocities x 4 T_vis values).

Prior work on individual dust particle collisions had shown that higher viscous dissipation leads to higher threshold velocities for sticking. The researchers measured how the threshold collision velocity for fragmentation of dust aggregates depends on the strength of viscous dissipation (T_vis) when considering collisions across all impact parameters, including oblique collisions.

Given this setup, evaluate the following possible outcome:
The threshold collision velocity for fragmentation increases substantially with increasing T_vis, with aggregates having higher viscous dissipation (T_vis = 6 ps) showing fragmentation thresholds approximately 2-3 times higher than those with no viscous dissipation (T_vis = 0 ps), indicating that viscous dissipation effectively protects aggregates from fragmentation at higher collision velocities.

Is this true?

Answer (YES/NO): NO